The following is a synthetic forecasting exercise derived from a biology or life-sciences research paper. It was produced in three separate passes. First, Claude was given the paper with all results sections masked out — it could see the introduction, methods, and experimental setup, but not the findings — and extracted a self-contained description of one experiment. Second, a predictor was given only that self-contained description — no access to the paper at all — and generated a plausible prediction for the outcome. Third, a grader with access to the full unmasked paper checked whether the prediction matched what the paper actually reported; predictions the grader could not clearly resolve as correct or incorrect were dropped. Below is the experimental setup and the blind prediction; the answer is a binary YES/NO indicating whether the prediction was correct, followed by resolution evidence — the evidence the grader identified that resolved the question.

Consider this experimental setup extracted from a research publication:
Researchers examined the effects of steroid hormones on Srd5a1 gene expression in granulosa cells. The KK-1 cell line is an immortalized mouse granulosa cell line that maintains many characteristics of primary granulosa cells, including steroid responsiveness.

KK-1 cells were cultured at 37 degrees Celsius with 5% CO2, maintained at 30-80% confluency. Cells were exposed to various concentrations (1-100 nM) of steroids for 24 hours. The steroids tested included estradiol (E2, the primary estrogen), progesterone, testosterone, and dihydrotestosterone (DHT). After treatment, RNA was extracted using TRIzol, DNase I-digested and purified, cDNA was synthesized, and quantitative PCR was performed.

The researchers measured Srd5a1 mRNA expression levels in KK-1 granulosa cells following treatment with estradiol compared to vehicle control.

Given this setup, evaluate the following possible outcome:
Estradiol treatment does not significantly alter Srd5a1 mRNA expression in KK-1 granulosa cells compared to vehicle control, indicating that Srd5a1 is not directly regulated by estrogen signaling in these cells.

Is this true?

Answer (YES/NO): NO